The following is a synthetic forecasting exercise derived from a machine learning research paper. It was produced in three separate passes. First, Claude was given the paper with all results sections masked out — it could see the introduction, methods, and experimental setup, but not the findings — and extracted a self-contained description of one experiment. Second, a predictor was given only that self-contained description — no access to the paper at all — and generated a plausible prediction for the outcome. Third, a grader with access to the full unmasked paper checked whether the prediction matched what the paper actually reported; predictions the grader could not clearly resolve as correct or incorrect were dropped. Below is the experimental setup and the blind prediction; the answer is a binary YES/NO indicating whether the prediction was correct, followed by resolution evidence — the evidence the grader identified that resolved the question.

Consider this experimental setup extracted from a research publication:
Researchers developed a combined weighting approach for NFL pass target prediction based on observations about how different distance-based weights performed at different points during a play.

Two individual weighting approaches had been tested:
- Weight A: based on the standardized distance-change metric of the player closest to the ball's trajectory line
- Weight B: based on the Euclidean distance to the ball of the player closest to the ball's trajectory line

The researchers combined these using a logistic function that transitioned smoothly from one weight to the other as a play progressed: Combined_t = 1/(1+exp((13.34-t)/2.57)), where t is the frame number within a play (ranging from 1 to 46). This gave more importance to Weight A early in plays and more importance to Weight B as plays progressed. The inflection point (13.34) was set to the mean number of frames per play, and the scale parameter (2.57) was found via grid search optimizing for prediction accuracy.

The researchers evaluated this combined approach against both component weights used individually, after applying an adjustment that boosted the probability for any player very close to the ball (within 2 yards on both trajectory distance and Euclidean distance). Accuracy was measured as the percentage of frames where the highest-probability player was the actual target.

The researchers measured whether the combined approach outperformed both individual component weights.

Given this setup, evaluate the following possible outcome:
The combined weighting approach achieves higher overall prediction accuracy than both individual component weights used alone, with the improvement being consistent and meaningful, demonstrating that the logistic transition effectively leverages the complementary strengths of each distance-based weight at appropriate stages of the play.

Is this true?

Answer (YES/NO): YES